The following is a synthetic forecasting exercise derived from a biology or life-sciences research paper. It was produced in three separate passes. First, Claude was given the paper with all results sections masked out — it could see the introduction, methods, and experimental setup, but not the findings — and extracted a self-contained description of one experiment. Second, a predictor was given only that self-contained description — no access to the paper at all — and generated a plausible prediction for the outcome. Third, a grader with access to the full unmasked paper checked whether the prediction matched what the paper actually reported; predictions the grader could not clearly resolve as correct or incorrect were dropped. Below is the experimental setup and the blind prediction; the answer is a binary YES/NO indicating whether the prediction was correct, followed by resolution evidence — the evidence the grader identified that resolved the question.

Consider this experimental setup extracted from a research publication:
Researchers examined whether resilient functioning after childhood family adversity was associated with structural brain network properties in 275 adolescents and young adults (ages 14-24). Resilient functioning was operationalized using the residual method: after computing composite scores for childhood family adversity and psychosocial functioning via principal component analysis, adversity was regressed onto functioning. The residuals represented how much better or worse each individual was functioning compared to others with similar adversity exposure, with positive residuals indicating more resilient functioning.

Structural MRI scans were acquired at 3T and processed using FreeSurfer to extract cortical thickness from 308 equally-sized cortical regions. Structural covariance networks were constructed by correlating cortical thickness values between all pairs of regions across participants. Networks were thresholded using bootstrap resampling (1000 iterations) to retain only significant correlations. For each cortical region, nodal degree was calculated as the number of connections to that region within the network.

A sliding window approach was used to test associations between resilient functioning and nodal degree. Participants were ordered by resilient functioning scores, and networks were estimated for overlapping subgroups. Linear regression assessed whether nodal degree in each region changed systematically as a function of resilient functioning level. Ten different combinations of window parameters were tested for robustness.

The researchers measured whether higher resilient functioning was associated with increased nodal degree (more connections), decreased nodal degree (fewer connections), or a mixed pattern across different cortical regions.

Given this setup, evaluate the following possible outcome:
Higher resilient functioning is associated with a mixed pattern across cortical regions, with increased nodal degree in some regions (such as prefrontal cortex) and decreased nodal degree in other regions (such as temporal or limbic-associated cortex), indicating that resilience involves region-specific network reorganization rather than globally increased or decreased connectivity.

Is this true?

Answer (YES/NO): NO